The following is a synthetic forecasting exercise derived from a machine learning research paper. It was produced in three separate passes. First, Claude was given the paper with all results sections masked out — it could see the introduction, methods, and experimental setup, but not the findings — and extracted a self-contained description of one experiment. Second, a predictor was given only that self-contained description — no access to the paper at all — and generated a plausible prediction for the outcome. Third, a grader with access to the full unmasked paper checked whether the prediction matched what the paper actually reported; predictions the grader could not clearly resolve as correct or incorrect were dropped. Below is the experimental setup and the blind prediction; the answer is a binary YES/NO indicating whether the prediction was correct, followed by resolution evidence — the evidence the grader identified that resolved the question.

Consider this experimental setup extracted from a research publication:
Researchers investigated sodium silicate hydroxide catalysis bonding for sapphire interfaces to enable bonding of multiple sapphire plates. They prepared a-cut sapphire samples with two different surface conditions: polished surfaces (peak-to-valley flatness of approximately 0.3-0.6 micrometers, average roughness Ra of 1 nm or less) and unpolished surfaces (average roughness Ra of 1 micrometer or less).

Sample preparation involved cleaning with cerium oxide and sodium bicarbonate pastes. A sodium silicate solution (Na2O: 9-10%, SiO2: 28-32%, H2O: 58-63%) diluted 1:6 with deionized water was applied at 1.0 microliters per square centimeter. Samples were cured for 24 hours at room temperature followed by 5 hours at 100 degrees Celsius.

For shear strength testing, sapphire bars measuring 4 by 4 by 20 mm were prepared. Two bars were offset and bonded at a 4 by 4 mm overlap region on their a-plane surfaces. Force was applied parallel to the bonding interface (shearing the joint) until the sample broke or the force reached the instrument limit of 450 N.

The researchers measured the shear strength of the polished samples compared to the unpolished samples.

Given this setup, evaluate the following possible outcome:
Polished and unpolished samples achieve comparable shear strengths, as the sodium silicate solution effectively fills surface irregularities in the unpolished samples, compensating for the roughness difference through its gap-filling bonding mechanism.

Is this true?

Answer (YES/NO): NO